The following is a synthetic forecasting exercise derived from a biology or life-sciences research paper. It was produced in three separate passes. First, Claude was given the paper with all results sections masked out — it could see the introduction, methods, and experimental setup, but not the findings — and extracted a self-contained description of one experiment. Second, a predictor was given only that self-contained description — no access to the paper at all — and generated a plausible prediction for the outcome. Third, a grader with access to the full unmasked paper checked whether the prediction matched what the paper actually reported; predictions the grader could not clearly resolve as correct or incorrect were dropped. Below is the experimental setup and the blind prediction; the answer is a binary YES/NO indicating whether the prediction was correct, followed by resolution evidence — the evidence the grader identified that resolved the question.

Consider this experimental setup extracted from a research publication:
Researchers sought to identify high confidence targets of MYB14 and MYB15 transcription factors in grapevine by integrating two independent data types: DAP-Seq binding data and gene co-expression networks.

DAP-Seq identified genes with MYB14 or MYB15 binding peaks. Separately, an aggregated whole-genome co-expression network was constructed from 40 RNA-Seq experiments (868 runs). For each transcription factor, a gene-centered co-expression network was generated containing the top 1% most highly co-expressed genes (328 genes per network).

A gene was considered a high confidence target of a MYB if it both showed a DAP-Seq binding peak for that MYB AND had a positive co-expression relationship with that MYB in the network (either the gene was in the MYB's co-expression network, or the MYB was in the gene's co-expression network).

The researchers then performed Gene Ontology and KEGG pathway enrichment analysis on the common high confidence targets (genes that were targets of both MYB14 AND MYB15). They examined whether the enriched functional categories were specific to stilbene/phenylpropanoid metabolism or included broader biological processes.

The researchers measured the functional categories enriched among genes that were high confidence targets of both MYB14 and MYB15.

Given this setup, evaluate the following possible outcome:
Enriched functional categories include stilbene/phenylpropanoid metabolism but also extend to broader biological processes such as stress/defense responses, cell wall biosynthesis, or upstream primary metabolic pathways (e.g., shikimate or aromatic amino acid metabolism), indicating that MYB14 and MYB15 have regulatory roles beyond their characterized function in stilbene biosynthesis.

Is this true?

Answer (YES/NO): YES